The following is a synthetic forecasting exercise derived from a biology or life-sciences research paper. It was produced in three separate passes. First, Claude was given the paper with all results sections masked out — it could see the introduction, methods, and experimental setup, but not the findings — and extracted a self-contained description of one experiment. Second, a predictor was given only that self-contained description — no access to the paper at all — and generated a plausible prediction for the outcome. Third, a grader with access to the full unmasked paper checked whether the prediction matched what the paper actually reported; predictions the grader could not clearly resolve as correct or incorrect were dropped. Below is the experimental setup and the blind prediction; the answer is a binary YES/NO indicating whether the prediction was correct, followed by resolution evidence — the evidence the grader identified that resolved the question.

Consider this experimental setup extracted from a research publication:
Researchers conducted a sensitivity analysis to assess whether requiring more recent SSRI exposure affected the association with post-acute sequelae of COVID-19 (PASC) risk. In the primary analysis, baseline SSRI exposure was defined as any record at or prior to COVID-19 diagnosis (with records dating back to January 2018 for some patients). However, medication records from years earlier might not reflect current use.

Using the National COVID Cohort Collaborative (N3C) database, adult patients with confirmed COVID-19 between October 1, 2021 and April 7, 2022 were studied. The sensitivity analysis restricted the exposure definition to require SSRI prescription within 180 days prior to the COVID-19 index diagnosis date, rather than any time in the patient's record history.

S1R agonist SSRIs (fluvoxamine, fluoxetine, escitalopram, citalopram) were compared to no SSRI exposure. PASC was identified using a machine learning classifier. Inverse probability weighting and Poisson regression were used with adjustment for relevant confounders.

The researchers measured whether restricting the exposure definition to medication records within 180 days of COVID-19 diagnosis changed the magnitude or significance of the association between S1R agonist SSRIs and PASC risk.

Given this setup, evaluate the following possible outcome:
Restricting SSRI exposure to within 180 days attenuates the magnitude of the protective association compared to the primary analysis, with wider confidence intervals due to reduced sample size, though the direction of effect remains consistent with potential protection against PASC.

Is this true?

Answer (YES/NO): NO